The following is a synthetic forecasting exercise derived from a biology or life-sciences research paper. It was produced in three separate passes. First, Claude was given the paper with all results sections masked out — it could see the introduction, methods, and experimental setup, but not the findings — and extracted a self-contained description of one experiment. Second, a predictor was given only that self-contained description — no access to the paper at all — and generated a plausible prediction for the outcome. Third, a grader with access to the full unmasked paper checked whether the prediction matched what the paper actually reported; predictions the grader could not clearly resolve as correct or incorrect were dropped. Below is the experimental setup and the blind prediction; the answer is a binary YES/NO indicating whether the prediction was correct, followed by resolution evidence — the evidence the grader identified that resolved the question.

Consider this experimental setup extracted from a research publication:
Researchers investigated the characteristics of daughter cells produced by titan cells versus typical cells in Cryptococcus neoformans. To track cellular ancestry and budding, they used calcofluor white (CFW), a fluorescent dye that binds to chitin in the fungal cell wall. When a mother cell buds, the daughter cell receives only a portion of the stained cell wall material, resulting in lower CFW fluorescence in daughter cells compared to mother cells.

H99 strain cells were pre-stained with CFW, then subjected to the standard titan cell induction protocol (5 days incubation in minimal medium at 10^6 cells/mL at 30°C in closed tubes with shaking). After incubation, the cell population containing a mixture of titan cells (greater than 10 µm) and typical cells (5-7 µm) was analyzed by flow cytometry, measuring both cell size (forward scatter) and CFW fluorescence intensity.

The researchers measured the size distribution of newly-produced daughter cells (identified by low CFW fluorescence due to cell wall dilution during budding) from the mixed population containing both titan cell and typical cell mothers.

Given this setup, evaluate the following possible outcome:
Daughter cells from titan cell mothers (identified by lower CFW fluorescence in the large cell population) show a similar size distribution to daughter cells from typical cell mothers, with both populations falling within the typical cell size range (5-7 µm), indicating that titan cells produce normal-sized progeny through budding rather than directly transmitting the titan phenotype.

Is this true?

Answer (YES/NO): YES